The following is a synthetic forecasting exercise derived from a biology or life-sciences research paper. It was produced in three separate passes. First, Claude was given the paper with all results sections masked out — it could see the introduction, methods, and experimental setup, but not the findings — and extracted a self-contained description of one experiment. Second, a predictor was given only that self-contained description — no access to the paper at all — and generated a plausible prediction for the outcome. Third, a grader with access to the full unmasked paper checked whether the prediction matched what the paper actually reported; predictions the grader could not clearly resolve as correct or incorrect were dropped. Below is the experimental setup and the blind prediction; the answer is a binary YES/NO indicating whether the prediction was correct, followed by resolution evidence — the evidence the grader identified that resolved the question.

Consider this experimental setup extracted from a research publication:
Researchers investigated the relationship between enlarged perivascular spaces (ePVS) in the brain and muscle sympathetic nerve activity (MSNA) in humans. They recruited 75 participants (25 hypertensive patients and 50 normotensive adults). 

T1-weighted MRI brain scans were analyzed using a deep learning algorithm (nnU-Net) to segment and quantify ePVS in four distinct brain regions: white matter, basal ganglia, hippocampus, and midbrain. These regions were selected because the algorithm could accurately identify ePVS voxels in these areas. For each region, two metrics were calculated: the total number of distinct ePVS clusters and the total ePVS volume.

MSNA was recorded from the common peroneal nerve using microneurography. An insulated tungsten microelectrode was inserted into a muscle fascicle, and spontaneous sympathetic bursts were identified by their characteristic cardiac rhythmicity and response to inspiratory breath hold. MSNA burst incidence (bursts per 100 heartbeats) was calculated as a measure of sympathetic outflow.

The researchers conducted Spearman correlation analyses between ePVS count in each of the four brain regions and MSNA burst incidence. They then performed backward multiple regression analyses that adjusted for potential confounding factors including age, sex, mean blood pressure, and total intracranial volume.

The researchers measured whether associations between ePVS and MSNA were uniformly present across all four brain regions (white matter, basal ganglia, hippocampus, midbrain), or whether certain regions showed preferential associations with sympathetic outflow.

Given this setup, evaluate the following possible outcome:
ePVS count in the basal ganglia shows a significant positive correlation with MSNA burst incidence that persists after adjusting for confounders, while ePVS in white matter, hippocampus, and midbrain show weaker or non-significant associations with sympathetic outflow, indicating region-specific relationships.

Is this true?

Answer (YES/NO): NO